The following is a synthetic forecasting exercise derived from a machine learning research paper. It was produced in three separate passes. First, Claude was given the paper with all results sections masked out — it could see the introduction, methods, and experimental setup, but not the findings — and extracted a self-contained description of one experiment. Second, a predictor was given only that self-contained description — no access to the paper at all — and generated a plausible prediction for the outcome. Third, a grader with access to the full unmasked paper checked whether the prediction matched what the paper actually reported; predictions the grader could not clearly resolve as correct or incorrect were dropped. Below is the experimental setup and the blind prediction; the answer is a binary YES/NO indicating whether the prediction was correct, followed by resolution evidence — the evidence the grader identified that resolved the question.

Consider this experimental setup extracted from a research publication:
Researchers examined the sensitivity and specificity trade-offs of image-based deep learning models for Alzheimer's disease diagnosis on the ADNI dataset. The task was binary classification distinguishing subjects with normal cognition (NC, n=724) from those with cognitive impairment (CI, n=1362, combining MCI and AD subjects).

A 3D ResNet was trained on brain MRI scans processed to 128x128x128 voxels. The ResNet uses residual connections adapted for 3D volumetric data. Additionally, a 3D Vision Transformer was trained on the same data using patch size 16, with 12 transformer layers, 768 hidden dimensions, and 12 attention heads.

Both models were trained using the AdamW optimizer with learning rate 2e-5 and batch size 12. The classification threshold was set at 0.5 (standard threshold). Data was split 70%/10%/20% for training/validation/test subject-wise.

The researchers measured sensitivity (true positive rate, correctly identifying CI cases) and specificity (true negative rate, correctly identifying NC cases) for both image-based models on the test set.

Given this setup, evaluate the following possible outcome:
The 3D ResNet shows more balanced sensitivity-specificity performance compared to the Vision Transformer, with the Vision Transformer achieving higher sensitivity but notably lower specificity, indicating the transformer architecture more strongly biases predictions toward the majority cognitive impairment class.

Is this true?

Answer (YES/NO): NO